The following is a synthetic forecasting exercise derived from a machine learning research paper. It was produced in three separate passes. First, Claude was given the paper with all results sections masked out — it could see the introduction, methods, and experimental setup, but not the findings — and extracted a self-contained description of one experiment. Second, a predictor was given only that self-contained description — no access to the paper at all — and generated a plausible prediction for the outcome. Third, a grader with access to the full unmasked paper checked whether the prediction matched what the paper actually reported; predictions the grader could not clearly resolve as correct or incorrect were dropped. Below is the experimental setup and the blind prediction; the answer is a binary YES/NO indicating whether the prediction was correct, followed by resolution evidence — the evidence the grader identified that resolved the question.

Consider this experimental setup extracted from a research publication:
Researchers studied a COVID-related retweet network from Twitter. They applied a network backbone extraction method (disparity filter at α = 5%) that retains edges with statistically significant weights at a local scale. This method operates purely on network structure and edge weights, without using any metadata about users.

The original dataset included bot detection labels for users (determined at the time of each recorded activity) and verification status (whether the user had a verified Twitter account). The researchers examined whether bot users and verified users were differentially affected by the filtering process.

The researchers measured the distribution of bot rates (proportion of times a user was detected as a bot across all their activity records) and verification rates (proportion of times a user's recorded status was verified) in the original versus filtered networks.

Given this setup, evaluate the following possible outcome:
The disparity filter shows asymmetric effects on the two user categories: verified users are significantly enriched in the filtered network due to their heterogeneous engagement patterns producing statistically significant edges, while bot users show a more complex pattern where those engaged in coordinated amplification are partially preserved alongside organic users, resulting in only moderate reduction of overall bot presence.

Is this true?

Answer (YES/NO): NO